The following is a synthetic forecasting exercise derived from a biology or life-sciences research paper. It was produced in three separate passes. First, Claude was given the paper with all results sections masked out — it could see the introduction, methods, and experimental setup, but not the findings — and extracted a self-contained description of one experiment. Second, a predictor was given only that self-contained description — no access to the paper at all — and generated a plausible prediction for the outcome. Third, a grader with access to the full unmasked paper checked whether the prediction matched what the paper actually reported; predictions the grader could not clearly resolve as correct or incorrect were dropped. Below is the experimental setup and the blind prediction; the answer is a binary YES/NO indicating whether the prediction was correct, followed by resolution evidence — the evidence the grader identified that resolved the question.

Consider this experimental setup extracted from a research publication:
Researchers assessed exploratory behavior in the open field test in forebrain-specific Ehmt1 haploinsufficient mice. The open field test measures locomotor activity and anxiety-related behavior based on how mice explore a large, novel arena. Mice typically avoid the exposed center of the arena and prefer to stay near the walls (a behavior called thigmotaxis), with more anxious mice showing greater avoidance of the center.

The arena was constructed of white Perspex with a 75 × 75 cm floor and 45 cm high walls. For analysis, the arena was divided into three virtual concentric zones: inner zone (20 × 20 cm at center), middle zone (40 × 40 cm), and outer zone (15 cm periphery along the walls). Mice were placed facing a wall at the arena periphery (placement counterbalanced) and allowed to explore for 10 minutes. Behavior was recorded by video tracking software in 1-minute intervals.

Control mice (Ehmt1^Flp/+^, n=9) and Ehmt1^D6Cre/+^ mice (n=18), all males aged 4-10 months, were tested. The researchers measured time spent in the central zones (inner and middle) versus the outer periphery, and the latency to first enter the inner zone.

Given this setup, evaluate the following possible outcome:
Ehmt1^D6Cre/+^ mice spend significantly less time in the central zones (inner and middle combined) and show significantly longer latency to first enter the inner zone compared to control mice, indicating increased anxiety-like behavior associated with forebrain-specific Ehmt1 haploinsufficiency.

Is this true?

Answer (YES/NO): NO